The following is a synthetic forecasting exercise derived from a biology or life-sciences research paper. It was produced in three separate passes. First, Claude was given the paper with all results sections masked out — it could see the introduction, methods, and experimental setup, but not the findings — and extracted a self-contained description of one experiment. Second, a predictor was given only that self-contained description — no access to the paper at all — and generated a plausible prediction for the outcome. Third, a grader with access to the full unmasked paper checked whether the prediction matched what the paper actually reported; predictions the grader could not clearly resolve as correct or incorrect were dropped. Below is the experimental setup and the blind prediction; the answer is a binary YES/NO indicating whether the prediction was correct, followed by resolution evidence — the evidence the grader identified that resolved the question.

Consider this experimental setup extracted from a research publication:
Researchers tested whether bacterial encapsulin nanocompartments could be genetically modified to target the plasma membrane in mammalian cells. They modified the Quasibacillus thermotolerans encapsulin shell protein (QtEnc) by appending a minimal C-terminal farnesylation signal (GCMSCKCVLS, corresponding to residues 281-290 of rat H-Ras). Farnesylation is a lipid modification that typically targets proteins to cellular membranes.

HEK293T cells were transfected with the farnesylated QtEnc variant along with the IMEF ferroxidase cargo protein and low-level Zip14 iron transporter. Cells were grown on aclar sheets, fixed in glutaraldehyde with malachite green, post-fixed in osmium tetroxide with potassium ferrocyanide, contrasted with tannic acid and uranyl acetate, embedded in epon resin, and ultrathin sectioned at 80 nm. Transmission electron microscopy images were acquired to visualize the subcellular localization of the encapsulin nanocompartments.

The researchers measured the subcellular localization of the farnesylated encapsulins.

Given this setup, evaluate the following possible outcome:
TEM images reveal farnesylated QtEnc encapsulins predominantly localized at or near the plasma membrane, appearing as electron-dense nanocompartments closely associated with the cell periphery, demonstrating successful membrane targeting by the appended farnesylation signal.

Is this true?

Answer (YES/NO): YES